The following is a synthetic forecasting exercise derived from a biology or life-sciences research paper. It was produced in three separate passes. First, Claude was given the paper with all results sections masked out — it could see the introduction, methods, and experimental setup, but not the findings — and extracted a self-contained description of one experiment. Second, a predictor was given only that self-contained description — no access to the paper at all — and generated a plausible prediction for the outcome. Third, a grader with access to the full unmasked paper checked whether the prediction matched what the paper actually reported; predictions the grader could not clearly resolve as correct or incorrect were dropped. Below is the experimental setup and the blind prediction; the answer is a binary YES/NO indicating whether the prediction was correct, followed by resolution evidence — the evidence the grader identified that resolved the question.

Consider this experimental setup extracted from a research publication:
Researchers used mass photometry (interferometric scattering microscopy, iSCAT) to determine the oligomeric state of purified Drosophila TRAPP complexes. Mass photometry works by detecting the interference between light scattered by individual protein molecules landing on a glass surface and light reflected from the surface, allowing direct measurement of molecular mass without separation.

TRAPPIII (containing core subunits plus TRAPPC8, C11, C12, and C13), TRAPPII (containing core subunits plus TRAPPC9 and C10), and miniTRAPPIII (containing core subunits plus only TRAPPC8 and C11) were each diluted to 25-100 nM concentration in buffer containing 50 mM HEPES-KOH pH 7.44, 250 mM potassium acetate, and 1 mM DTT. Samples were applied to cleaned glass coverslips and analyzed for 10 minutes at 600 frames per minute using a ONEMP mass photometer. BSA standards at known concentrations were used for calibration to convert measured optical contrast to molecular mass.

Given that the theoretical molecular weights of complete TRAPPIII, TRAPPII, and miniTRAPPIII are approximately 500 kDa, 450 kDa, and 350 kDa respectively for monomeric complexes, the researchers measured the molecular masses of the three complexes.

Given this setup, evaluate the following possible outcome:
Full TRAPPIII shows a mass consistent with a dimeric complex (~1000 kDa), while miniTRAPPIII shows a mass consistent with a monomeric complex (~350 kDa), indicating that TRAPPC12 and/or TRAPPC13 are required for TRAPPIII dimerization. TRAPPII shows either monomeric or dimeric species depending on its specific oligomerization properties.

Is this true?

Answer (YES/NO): NO